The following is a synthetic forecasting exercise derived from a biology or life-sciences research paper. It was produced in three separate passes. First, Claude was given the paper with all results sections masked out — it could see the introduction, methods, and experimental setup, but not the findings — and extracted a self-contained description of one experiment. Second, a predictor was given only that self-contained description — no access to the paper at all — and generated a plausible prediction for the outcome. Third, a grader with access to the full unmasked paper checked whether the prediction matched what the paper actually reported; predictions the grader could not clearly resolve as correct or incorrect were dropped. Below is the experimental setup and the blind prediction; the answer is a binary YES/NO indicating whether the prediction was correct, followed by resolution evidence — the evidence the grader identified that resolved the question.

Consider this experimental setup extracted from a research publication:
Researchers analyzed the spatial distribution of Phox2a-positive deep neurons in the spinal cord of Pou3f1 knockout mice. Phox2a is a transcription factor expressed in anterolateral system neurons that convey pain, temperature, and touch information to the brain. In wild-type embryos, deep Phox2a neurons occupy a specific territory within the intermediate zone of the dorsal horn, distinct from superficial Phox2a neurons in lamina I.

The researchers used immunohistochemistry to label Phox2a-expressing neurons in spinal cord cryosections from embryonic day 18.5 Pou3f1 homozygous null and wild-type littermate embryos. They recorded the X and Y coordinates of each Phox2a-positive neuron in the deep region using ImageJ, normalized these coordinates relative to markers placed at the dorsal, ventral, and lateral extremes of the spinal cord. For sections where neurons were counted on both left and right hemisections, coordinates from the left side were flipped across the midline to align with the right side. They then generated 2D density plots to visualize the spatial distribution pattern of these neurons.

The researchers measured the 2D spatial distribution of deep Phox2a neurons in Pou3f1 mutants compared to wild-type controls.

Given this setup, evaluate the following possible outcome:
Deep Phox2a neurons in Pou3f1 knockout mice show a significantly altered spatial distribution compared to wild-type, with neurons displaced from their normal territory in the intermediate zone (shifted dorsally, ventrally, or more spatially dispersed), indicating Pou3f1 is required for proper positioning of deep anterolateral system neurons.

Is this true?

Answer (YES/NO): NO